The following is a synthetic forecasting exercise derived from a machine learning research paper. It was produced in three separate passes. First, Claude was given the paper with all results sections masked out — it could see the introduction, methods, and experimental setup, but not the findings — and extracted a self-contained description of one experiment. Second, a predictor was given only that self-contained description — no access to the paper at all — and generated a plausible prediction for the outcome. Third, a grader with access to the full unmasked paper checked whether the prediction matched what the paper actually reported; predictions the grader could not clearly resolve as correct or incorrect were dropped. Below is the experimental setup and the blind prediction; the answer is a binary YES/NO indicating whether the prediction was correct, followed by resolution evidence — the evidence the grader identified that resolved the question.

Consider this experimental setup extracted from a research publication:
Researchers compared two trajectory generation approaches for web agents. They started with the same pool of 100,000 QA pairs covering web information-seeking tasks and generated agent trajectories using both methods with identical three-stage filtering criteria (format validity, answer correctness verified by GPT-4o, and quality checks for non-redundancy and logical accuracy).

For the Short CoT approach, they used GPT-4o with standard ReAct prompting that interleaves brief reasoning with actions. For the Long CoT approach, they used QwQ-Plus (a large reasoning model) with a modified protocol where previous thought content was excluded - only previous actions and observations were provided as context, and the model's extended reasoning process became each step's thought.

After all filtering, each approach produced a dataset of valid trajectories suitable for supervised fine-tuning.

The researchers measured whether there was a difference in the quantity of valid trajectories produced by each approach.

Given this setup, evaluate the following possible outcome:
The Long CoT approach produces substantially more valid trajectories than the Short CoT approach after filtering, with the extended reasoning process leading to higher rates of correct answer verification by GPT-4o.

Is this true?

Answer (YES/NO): NO